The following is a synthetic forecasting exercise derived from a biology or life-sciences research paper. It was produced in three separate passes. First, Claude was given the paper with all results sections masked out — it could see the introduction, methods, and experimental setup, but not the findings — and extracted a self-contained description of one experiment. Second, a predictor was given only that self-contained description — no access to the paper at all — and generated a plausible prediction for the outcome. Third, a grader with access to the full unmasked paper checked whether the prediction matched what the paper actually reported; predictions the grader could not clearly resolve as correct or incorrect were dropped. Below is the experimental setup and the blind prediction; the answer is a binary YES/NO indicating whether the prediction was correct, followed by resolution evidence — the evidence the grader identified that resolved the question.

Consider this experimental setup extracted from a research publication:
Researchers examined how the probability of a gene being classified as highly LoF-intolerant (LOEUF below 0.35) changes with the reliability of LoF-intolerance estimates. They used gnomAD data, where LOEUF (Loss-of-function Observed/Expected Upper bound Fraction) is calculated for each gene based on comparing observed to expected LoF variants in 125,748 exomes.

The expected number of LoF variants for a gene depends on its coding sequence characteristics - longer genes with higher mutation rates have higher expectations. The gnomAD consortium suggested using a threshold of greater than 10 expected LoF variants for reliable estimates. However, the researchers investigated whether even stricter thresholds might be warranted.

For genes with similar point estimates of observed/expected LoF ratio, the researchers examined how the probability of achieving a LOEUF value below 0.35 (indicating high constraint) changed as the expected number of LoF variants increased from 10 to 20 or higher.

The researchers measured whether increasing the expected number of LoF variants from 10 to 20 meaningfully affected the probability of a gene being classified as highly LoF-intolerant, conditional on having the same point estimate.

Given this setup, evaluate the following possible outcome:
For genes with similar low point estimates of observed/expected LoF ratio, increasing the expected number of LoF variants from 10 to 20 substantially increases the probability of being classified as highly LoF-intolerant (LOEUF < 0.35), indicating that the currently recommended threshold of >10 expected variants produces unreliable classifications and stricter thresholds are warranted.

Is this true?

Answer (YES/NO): YES